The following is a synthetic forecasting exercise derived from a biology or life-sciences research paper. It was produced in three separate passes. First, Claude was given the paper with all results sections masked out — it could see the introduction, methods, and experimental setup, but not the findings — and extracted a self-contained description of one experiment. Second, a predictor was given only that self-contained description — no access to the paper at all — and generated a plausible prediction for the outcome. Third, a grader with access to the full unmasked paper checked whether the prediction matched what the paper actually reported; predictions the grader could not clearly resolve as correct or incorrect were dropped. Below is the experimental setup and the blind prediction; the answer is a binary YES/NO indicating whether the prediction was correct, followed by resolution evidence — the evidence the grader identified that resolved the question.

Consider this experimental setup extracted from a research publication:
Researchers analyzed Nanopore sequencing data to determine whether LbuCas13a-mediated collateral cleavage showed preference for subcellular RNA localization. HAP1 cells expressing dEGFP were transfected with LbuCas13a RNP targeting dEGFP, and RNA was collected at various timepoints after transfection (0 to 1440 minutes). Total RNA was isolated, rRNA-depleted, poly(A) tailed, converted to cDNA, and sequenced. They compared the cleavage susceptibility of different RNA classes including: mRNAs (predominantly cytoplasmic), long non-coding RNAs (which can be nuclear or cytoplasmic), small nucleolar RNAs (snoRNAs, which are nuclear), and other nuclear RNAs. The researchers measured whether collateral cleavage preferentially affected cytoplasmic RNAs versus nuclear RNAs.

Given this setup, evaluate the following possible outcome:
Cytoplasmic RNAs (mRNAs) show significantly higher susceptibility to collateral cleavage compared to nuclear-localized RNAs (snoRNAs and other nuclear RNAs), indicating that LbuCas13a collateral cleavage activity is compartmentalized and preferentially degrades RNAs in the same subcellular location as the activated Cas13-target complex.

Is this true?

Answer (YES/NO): YES